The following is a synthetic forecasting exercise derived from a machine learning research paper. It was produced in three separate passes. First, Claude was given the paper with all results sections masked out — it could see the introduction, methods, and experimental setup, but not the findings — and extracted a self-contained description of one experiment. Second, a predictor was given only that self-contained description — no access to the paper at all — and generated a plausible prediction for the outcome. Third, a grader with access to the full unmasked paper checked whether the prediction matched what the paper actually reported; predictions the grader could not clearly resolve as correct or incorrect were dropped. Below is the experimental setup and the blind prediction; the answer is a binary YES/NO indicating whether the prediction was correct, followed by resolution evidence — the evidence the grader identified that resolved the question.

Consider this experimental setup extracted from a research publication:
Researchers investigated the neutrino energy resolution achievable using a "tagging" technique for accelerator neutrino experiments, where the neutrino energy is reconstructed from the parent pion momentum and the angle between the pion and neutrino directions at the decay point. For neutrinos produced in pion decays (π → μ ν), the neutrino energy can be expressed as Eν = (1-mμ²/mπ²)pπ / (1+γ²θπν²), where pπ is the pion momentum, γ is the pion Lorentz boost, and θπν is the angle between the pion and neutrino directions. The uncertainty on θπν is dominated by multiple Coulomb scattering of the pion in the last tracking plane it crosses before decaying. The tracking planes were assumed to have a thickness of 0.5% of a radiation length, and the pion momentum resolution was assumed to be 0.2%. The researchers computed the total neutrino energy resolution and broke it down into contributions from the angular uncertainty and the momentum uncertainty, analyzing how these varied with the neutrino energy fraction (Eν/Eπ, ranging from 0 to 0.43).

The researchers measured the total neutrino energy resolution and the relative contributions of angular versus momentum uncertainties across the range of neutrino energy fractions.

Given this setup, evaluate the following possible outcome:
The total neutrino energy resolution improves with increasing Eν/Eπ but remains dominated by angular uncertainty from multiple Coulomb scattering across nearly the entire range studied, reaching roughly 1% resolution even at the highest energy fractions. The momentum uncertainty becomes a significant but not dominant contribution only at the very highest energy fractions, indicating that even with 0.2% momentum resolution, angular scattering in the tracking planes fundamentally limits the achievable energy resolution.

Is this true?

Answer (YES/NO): NO